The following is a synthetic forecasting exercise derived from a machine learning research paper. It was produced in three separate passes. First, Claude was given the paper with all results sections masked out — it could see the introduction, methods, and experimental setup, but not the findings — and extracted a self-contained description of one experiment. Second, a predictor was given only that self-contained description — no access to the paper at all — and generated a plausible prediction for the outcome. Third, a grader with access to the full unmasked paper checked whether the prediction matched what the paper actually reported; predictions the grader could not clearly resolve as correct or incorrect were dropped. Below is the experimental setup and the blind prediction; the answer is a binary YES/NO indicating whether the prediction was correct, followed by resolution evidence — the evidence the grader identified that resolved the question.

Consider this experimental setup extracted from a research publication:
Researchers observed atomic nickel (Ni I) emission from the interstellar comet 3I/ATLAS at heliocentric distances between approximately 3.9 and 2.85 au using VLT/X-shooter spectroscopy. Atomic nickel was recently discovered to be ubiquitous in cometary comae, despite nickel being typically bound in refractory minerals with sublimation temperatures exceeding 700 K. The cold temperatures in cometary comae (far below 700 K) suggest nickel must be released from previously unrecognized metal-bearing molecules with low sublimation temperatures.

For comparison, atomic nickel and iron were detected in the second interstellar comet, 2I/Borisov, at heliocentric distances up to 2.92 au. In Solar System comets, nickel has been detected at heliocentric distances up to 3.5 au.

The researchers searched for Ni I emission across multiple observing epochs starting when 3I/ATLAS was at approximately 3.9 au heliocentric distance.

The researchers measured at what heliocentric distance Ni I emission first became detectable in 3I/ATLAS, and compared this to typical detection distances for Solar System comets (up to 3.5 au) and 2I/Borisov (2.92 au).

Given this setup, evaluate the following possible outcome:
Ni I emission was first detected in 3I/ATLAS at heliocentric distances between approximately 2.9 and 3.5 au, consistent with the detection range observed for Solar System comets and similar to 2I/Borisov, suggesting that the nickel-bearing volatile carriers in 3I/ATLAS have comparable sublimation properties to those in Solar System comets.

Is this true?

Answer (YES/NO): NO